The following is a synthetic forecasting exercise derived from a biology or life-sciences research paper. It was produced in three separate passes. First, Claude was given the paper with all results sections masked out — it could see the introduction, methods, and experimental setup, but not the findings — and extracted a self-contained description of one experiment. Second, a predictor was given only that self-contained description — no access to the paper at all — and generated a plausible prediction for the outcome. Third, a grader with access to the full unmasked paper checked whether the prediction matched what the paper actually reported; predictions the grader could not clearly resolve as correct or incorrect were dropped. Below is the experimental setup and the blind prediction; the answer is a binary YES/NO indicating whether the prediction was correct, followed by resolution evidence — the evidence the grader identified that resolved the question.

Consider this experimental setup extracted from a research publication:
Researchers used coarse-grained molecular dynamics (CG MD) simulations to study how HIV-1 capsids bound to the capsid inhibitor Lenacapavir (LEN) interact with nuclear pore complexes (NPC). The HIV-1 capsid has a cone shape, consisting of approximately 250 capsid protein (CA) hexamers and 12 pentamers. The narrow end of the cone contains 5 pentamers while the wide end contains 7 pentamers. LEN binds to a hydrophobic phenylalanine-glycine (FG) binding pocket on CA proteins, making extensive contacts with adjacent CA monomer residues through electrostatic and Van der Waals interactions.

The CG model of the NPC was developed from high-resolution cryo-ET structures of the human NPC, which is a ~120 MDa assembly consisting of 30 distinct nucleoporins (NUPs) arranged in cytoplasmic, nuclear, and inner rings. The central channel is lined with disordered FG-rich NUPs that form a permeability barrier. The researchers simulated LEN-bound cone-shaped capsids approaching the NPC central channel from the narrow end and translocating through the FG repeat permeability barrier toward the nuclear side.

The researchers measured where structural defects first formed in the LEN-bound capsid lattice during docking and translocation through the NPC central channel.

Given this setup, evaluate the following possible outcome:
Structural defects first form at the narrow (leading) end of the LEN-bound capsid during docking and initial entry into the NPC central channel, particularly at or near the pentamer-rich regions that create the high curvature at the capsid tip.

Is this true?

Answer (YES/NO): YES